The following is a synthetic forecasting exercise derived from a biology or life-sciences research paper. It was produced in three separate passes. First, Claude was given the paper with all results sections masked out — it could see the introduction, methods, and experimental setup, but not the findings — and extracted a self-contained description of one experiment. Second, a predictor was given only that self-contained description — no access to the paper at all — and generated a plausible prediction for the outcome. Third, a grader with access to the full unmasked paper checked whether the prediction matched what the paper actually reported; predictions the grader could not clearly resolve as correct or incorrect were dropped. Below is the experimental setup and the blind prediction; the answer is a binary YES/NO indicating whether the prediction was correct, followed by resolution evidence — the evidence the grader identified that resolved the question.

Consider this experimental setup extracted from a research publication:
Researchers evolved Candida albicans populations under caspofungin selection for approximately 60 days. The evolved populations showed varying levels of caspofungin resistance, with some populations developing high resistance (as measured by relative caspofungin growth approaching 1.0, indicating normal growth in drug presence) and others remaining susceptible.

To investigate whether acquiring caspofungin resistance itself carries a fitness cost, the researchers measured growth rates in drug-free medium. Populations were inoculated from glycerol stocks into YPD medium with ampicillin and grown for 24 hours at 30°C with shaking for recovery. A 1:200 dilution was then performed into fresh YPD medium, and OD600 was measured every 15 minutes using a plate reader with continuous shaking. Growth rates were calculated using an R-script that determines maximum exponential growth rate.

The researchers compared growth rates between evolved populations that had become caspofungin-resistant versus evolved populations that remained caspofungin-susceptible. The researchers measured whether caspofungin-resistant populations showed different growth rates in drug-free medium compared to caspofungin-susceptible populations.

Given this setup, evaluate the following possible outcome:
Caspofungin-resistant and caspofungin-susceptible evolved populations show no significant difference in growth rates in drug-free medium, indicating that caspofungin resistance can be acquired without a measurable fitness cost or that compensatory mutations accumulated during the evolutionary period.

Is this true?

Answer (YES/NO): YES